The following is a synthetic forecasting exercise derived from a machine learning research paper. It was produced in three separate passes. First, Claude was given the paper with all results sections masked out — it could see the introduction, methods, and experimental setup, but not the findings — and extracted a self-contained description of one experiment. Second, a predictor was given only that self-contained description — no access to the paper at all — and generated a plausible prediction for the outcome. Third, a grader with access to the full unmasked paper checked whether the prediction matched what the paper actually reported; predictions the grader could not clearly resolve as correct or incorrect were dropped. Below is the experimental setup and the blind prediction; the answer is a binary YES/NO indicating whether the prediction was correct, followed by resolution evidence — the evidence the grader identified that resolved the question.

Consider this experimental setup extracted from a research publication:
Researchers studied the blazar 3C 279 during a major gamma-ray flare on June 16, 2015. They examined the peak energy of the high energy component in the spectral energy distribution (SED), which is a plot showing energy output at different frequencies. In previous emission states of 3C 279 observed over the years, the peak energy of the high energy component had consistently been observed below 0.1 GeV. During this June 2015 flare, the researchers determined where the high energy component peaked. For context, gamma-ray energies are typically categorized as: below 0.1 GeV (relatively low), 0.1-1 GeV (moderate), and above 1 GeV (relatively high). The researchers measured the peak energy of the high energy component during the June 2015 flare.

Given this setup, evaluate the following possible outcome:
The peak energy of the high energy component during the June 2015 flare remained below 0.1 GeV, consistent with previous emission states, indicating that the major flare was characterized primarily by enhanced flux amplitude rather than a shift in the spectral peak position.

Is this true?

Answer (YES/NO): NO